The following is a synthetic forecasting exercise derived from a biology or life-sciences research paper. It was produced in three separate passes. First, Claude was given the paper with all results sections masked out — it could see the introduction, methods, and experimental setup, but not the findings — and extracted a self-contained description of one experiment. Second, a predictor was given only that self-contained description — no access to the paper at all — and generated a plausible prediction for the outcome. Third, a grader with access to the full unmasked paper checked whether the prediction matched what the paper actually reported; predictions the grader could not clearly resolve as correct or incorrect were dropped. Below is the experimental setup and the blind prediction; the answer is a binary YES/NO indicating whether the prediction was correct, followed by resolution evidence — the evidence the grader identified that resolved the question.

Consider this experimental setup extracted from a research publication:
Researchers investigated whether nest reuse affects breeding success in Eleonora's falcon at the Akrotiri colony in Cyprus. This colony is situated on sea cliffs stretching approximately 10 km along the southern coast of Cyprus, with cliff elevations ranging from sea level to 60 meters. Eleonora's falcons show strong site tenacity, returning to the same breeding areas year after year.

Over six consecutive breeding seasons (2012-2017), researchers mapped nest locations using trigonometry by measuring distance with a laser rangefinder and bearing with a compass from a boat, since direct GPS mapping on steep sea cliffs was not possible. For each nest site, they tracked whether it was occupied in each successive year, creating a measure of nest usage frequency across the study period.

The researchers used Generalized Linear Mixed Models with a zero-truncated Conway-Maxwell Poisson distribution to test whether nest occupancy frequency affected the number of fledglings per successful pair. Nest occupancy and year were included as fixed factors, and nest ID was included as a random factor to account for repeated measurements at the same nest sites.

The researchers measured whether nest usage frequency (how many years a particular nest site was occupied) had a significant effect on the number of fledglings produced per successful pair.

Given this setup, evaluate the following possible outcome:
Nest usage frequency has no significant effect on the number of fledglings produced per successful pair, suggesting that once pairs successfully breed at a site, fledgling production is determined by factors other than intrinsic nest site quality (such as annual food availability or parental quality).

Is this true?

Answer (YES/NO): NO